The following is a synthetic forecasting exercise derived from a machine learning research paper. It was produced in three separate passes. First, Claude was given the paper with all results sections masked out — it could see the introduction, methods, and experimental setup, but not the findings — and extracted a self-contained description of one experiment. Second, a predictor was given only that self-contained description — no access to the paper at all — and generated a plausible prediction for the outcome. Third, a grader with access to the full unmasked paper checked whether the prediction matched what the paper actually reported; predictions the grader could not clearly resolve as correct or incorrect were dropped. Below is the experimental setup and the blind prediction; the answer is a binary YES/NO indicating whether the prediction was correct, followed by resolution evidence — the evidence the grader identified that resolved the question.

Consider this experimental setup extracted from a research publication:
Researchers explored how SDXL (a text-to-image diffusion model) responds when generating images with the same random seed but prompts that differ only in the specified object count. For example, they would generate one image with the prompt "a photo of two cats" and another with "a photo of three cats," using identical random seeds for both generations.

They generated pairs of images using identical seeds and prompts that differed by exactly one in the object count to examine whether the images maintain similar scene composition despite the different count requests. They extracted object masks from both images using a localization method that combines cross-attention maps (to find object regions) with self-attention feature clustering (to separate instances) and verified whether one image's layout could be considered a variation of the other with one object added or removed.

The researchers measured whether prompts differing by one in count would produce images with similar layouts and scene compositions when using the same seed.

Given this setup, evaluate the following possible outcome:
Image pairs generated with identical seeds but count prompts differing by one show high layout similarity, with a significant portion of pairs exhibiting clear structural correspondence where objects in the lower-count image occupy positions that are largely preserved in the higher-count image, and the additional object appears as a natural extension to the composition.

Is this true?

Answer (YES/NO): YES